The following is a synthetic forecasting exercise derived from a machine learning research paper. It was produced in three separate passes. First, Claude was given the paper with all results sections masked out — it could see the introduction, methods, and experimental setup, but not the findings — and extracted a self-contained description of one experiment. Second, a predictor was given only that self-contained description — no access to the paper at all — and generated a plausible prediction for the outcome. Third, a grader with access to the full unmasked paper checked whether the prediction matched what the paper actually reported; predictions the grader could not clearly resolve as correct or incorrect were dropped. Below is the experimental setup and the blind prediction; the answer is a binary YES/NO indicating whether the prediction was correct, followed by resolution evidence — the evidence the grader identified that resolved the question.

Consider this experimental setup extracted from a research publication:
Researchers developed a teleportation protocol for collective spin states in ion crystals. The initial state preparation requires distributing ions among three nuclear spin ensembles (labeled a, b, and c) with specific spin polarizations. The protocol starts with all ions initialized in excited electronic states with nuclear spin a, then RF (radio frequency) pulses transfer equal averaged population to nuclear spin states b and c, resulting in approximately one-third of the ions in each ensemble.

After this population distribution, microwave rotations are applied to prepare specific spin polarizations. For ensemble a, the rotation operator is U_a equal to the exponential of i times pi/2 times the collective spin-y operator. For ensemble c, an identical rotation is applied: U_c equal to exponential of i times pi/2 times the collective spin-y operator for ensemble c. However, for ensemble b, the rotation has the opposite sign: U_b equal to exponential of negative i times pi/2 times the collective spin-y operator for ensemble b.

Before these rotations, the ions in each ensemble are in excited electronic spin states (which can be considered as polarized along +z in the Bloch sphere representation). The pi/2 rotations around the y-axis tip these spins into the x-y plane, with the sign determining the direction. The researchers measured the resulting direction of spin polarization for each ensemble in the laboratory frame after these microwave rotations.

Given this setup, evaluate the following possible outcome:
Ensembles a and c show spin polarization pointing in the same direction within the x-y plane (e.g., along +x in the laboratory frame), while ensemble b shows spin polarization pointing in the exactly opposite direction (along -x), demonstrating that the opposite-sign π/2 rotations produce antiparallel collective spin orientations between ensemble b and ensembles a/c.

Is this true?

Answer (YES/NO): NO